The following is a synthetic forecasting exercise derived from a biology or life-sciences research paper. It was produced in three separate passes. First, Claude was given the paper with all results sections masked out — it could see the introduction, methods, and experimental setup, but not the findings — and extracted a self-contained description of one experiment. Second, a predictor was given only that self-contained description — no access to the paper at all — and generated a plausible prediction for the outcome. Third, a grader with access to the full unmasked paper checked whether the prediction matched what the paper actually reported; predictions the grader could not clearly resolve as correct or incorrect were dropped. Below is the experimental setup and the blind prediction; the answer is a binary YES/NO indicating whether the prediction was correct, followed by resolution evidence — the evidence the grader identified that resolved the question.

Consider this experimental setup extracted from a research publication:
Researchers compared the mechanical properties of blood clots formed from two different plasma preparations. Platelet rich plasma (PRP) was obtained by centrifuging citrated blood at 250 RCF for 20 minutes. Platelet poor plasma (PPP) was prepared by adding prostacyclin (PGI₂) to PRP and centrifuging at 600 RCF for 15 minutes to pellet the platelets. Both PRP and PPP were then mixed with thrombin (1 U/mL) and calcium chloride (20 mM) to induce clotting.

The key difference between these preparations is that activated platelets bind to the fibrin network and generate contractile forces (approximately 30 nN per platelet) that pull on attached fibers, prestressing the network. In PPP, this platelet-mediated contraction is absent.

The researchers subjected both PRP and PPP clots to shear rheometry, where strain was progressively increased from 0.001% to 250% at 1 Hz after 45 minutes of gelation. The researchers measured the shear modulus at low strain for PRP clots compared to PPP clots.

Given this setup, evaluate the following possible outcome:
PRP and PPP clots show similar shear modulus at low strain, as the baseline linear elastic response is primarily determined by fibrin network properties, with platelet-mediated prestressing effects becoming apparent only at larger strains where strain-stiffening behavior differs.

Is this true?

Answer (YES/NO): NO